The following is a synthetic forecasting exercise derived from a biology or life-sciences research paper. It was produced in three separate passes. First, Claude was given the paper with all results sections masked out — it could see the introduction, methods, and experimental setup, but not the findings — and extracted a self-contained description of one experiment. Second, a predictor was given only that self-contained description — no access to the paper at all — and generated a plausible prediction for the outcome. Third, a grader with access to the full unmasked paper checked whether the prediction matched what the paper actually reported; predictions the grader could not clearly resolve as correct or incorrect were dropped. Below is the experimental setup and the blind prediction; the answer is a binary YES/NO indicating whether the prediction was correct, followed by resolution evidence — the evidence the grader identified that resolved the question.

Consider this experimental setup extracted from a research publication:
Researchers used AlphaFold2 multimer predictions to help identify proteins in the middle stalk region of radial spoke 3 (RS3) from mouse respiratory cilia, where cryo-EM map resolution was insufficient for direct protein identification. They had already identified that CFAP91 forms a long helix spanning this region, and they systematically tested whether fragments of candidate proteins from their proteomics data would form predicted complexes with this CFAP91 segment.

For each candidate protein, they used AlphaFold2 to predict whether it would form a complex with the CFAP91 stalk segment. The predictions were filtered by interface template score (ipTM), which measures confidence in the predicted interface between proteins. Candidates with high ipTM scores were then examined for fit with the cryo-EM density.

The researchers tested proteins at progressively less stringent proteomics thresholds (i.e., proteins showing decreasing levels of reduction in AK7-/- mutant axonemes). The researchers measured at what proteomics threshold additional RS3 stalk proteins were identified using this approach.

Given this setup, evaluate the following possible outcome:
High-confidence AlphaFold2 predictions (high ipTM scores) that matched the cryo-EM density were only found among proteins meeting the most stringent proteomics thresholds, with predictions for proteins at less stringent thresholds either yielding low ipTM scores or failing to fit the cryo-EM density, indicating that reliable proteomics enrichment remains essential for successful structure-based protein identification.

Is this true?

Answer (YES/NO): NO